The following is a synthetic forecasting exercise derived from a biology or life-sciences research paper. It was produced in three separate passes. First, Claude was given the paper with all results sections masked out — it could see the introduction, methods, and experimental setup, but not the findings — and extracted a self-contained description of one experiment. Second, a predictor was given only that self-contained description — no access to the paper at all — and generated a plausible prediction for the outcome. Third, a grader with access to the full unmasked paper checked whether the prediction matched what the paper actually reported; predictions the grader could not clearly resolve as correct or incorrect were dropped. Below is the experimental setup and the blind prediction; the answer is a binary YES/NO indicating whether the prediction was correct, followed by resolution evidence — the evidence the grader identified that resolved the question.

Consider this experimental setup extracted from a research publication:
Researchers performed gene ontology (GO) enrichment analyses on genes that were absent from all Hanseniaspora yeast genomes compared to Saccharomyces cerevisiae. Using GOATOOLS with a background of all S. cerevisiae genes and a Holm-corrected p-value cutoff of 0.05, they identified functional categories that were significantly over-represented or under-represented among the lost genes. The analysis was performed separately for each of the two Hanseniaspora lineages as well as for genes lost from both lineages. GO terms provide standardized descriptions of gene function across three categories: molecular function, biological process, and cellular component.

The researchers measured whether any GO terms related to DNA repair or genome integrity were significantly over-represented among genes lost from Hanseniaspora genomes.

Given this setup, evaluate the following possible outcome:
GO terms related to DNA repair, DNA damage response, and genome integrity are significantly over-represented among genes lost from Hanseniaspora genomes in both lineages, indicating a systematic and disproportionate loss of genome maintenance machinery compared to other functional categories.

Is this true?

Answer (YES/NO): NO